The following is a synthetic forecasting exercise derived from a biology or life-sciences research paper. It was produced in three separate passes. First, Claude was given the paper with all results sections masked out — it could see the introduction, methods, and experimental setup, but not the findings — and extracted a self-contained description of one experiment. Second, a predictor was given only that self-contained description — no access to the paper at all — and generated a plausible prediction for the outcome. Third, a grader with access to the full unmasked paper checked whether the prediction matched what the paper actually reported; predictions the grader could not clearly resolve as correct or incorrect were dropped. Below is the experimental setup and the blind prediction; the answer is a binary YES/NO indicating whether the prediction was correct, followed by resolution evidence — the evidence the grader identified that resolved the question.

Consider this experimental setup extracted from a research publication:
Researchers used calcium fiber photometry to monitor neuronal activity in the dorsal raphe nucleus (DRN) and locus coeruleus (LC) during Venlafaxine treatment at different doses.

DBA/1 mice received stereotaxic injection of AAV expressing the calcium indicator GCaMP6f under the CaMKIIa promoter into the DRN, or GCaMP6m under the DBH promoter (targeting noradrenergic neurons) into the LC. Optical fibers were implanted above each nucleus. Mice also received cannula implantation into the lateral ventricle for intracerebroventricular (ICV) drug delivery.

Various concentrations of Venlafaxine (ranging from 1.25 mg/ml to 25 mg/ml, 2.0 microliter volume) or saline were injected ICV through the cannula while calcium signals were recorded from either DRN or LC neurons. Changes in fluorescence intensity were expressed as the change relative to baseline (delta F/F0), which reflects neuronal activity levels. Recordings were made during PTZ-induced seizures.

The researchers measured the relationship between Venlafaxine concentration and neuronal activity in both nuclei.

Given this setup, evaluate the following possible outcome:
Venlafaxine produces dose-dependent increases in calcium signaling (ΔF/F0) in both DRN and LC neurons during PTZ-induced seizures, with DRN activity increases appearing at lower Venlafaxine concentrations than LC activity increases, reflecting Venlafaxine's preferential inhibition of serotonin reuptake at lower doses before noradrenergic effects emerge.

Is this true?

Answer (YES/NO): NO